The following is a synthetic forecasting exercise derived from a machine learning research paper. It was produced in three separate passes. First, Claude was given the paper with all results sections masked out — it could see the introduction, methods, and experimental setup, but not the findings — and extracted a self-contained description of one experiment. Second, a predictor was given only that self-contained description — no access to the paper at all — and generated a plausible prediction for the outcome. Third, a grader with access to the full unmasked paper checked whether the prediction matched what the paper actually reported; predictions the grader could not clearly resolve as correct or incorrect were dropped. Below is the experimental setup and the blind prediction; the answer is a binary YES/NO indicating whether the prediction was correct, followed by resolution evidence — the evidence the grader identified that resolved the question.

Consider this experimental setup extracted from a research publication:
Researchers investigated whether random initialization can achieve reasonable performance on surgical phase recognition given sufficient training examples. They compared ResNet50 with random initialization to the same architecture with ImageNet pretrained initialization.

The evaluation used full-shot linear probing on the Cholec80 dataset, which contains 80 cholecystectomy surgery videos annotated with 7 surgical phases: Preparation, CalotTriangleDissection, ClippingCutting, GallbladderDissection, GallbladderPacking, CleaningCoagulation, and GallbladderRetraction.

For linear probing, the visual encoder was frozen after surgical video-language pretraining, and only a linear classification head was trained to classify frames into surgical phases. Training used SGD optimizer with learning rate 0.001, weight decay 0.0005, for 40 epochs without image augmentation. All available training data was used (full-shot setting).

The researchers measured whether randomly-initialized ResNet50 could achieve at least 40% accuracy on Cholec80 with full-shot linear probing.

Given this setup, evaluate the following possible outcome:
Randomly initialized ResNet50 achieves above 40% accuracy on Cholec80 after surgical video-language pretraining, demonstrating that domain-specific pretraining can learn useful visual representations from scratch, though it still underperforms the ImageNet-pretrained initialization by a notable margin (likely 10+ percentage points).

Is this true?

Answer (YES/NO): YES